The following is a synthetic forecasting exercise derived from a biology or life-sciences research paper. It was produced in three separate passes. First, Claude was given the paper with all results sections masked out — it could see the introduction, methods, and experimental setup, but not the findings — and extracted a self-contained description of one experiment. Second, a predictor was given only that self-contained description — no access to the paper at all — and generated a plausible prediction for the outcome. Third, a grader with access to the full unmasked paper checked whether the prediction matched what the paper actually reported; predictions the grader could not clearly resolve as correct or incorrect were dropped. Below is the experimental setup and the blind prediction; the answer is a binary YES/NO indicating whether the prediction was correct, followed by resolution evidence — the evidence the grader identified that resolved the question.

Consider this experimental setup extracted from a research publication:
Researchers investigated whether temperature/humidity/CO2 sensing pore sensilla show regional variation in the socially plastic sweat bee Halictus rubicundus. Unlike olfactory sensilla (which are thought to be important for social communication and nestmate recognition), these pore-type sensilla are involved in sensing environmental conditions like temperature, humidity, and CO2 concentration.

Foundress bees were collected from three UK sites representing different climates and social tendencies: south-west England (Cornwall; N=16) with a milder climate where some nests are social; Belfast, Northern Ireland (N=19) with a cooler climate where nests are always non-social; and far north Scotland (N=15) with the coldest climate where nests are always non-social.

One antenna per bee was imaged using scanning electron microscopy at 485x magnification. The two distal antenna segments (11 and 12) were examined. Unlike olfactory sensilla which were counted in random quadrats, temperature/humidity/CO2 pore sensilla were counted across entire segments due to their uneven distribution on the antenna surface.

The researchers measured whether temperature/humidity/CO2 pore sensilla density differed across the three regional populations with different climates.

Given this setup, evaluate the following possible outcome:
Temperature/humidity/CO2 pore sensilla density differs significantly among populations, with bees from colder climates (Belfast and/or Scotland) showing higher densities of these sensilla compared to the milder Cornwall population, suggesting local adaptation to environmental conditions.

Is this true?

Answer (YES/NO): YES